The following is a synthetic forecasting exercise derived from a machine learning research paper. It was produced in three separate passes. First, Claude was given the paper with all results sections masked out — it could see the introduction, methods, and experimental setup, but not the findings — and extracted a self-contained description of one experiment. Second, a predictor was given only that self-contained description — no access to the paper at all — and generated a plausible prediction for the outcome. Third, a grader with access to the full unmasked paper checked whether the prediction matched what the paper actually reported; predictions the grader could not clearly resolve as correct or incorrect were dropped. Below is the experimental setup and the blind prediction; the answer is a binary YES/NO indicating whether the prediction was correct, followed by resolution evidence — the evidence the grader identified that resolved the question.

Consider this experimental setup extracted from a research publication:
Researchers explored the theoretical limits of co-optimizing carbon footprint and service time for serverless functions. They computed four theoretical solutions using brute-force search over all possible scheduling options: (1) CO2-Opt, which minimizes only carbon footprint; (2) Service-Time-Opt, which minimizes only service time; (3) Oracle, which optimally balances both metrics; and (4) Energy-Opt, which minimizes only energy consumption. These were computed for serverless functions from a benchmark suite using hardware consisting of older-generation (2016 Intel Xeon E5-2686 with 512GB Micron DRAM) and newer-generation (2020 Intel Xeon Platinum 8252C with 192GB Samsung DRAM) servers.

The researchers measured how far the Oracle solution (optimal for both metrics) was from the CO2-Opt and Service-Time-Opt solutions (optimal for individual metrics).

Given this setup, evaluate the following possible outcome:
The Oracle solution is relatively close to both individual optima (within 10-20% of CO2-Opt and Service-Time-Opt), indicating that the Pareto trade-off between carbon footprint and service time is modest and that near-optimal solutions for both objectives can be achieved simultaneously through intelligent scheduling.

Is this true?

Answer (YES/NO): NO